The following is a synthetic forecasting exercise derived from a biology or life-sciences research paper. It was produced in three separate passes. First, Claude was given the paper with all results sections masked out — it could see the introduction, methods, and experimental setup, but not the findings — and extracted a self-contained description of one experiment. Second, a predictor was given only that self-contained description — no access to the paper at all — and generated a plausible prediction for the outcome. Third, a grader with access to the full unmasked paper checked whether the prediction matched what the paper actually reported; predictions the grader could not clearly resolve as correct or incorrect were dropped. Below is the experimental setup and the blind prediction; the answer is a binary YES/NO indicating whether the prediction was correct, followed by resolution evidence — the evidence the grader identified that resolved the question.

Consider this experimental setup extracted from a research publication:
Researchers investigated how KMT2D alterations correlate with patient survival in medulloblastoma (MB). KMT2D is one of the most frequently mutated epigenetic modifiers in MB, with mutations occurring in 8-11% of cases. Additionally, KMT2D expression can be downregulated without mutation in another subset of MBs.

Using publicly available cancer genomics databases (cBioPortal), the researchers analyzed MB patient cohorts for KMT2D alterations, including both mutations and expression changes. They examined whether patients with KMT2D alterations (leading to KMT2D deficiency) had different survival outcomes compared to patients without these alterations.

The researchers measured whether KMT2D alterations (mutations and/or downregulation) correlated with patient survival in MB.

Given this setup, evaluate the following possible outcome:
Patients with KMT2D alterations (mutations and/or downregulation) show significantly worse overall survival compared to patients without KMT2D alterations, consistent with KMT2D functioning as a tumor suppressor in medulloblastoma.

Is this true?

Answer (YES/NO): YES